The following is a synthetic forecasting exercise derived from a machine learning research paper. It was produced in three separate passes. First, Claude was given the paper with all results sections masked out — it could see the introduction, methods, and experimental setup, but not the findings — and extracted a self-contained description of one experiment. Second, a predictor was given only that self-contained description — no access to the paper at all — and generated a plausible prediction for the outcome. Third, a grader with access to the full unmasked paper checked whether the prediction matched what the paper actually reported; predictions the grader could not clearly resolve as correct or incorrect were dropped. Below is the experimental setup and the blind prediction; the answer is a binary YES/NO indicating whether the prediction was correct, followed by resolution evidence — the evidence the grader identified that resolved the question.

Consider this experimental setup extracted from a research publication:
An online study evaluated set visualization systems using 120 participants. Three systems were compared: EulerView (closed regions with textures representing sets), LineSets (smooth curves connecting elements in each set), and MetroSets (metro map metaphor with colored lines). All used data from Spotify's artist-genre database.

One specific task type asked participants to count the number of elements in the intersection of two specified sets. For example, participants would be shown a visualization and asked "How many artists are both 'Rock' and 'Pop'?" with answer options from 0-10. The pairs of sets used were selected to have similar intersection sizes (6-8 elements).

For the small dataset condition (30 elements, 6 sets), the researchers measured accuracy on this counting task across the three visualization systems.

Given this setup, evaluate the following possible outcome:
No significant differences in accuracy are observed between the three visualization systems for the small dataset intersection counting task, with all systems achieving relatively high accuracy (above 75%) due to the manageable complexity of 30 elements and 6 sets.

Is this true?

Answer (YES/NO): NO